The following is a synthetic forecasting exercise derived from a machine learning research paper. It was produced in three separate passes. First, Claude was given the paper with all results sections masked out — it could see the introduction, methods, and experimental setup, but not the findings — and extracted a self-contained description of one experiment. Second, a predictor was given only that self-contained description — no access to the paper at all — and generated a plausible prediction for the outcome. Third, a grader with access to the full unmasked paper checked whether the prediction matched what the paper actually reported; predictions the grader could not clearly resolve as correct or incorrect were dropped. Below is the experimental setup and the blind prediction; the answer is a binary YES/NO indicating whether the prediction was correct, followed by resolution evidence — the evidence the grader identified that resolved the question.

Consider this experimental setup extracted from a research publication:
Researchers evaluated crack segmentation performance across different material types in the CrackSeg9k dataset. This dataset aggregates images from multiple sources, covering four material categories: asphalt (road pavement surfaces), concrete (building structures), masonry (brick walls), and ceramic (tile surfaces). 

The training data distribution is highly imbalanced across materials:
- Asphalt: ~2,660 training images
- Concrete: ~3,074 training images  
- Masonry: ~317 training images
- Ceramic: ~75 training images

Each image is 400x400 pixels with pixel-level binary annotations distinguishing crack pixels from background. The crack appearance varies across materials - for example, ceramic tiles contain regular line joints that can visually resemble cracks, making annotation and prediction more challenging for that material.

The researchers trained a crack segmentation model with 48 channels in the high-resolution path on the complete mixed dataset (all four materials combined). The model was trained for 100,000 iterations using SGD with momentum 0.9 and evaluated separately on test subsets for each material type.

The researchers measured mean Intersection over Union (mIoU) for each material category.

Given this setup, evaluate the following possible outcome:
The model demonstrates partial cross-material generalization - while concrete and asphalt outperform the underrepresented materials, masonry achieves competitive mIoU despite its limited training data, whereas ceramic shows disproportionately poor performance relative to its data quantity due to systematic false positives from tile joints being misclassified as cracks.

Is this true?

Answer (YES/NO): NO